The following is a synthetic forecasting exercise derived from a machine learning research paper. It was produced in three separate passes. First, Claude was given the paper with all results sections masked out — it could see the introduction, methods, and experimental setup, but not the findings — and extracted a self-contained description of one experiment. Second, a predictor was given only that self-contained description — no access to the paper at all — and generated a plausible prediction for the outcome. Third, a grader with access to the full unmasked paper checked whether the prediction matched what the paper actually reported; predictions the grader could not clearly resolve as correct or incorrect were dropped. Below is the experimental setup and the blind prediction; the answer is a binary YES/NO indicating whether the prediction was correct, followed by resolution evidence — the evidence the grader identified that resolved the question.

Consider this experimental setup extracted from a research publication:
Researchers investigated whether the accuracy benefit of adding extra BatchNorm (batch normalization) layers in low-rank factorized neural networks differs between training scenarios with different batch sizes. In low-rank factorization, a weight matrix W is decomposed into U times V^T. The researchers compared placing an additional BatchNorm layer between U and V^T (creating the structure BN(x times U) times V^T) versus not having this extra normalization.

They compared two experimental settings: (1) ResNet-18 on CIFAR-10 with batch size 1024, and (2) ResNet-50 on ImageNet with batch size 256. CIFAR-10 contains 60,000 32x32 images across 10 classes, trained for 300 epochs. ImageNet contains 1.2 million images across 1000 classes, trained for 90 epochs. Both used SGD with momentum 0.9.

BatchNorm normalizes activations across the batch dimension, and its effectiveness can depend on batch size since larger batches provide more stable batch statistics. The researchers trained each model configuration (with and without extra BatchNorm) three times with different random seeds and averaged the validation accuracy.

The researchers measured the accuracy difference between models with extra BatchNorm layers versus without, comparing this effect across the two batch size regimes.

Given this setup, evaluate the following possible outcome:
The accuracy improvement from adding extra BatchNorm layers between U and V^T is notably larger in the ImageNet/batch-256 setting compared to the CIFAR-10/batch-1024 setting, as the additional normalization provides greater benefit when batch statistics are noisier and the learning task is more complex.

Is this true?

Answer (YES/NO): YES